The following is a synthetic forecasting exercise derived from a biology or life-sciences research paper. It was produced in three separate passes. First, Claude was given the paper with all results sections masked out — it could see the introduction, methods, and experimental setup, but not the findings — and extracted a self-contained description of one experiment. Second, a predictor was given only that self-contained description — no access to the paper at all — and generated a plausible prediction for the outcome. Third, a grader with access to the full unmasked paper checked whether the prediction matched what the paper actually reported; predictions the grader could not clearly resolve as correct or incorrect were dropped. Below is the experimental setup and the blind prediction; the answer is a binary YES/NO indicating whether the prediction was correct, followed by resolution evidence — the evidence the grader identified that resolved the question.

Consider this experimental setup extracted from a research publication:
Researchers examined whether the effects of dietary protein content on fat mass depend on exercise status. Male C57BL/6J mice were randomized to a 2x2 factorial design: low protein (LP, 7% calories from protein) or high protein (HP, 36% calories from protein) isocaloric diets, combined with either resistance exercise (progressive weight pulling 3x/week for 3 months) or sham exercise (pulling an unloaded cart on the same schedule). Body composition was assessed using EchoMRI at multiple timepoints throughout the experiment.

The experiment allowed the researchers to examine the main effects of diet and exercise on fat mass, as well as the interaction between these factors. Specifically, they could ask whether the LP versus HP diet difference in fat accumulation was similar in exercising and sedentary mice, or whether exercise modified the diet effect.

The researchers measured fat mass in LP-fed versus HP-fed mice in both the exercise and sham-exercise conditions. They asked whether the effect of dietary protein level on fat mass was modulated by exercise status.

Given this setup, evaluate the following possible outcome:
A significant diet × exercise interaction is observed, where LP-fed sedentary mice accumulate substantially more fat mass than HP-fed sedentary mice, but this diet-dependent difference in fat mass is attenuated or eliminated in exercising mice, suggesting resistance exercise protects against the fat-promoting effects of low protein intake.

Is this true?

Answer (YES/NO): NO